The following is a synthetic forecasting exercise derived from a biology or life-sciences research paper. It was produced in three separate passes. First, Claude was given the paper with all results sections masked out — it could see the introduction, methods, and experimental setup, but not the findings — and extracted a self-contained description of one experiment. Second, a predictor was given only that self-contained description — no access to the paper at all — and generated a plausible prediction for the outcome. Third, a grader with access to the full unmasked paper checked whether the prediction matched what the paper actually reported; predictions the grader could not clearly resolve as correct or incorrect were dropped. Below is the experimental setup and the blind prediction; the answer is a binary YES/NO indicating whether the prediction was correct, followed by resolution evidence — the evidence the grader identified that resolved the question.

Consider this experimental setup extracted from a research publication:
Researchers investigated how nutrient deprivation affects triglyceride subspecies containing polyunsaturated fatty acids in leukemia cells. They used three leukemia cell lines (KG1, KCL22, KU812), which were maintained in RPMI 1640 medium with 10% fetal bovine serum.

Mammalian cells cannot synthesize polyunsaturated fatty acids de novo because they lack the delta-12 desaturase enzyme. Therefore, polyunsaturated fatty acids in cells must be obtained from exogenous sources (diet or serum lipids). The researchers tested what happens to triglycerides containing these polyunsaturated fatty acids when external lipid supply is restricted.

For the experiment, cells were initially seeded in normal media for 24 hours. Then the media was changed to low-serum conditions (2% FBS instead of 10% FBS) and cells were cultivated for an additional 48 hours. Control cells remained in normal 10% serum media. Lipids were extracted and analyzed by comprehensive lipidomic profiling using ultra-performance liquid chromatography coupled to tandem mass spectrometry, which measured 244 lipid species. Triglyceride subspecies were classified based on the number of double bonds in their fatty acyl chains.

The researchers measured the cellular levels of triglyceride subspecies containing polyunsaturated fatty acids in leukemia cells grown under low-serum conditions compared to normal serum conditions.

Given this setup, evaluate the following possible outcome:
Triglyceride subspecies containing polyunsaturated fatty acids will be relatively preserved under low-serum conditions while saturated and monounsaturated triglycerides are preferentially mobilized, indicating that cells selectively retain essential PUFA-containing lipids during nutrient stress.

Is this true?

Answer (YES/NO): NO